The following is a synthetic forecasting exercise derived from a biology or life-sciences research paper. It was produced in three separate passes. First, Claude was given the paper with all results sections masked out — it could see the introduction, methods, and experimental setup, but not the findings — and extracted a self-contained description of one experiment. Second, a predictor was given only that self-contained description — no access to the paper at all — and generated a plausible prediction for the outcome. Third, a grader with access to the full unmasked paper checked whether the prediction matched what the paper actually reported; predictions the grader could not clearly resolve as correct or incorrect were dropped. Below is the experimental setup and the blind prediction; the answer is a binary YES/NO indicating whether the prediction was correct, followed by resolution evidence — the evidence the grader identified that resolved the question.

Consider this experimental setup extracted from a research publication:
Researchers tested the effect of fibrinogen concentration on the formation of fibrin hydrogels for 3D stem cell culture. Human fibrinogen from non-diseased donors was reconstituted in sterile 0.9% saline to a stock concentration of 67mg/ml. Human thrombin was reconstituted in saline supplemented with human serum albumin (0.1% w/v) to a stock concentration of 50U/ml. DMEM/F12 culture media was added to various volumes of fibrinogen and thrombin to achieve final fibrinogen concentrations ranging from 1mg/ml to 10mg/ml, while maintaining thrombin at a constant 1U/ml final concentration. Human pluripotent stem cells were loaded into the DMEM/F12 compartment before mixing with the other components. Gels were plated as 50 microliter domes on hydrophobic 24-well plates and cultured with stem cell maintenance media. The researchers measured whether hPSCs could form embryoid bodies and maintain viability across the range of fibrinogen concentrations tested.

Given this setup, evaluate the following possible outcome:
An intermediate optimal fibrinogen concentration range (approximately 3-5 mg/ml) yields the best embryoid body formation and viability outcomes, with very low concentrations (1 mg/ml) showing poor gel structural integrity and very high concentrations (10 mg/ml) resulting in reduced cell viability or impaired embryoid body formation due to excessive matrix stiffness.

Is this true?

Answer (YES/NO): NO